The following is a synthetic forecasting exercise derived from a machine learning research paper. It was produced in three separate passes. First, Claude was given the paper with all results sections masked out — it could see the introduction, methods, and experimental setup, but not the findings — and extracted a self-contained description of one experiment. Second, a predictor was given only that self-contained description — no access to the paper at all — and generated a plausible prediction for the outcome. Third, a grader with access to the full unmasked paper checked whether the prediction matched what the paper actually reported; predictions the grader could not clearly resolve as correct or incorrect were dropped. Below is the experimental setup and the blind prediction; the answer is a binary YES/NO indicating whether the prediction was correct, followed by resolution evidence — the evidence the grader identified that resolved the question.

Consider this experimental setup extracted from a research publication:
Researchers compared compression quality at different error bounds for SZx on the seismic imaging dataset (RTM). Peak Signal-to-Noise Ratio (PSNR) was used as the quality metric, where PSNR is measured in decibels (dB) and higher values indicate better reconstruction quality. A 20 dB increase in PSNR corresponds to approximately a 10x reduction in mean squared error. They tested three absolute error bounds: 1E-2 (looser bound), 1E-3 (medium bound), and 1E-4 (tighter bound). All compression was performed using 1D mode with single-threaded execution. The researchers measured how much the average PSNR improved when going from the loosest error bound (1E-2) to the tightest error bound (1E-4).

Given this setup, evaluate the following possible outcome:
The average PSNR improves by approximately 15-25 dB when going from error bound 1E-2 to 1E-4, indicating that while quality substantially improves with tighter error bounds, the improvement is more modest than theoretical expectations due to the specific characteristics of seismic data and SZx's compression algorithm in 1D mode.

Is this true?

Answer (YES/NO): NO